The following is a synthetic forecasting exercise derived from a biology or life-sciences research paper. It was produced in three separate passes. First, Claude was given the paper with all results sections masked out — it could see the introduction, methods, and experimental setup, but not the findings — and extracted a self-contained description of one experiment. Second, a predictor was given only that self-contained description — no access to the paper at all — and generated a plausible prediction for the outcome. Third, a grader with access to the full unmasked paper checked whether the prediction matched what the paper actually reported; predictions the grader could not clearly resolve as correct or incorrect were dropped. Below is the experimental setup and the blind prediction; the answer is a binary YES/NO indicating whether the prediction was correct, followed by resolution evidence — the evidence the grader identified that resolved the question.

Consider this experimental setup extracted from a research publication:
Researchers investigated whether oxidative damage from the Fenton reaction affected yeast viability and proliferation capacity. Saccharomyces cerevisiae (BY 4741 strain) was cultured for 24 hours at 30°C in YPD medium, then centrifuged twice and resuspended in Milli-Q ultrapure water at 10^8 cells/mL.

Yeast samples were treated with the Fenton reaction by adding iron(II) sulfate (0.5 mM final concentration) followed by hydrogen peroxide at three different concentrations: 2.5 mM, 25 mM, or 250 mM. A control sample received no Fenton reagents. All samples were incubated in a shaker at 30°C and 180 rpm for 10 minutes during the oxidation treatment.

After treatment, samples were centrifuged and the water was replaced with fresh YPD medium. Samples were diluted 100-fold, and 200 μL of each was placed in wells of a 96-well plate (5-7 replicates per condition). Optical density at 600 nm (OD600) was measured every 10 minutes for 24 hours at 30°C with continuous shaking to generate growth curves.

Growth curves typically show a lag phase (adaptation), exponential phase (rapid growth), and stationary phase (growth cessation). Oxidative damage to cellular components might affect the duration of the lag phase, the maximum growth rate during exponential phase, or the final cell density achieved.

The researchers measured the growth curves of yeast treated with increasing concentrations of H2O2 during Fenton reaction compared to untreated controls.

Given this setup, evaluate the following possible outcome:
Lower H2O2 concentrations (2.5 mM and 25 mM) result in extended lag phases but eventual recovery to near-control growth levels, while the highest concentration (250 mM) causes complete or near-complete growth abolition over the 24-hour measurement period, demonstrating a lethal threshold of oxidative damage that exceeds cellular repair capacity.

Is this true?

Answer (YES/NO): NO